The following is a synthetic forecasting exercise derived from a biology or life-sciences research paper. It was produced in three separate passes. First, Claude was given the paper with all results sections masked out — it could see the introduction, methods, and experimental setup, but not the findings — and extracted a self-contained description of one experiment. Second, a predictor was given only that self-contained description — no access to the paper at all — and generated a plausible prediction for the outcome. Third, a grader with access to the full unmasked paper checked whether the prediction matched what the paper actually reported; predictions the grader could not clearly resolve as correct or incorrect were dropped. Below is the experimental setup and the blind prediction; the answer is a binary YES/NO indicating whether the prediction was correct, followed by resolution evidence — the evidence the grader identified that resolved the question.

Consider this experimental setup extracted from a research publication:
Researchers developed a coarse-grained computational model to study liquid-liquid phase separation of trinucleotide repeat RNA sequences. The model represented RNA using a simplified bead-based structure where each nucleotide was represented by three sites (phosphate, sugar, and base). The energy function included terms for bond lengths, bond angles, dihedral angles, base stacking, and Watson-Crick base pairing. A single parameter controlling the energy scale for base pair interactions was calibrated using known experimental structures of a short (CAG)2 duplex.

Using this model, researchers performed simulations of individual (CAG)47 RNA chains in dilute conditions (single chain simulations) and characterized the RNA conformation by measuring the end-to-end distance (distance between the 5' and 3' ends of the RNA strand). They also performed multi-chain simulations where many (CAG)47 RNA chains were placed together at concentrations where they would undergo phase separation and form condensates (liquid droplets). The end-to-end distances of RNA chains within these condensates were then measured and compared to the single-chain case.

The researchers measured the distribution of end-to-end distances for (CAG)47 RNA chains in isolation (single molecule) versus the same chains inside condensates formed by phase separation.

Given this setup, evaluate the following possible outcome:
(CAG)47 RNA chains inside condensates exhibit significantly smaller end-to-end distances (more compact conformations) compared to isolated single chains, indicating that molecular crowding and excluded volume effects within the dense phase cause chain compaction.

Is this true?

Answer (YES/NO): NO